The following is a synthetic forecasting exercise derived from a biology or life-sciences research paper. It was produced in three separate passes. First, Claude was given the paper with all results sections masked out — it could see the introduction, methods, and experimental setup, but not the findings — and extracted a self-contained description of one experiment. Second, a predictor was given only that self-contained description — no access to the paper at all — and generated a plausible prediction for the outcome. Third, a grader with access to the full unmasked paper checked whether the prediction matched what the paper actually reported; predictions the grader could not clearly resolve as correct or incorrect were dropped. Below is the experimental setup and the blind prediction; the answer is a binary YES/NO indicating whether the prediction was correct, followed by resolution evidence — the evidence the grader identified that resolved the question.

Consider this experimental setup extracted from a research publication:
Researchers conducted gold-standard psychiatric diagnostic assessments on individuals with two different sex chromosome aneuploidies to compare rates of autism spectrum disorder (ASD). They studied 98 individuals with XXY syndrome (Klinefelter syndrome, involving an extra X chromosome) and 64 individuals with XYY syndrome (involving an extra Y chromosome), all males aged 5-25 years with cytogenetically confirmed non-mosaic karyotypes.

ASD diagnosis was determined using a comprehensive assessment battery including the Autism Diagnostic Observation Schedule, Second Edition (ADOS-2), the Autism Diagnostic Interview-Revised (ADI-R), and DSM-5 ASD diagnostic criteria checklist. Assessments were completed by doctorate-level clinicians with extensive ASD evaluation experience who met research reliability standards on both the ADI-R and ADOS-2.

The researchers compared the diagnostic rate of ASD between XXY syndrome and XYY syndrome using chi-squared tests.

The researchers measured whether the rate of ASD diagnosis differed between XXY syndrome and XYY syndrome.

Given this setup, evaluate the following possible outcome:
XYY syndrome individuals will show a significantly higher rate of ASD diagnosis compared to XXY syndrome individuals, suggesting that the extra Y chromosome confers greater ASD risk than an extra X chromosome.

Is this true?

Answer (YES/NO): NO